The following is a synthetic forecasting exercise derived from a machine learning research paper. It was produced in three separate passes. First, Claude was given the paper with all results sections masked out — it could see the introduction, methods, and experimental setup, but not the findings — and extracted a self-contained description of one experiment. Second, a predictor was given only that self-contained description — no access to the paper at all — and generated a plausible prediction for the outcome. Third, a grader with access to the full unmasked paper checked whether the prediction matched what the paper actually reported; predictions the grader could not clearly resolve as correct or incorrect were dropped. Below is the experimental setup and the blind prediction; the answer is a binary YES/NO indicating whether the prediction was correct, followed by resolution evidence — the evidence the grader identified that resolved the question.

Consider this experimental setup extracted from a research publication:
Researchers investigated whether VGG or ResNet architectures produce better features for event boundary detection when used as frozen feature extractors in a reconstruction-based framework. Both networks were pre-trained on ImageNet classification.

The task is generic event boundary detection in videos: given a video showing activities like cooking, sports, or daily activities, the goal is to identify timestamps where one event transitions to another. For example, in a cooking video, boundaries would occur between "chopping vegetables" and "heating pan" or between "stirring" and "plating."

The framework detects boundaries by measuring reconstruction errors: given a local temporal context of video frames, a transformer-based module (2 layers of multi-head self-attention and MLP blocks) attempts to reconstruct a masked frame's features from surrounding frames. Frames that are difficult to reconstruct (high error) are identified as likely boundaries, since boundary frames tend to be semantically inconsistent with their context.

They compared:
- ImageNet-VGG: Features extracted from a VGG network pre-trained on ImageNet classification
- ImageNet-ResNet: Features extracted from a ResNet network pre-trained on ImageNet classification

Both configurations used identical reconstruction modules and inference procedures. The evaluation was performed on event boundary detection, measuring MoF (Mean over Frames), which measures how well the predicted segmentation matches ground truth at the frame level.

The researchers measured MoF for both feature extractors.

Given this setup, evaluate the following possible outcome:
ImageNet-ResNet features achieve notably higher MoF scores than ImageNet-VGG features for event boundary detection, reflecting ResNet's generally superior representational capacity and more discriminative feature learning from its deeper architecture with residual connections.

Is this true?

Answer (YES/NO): NO